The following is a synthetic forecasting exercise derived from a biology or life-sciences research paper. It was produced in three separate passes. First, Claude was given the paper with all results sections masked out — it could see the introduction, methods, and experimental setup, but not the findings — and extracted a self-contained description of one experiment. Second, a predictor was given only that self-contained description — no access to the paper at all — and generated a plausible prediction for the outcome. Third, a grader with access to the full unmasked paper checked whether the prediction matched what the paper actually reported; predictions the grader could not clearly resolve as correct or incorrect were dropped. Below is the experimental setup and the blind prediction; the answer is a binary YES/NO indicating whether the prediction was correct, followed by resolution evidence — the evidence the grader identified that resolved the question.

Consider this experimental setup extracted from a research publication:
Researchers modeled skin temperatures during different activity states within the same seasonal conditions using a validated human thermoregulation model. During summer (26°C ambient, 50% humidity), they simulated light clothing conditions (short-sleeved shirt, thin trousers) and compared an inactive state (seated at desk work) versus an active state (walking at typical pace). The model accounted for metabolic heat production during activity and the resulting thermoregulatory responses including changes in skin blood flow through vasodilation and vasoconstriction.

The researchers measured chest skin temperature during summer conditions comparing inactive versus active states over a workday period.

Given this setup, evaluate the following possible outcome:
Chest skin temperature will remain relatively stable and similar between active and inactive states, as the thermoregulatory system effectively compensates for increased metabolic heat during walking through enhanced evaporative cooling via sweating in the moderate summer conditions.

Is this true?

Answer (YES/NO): YES